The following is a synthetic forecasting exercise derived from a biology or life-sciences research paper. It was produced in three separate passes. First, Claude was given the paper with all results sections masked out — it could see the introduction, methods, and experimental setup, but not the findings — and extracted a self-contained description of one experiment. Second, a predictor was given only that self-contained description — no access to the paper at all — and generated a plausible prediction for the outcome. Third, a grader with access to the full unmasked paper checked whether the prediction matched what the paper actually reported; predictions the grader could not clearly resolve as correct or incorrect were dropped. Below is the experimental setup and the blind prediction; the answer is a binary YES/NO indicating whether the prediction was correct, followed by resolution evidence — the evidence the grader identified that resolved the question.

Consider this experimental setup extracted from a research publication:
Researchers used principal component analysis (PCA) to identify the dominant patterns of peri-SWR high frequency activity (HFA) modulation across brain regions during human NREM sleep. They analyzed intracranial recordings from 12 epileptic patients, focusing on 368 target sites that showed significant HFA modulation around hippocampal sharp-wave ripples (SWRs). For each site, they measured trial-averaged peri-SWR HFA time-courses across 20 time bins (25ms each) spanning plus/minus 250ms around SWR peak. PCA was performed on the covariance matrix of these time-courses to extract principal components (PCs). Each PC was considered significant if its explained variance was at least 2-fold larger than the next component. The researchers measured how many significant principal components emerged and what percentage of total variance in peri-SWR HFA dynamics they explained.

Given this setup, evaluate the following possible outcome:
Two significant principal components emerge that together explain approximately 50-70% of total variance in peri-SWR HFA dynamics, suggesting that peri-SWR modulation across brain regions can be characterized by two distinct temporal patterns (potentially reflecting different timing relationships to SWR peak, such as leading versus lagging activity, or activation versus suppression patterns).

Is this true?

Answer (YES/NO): NO